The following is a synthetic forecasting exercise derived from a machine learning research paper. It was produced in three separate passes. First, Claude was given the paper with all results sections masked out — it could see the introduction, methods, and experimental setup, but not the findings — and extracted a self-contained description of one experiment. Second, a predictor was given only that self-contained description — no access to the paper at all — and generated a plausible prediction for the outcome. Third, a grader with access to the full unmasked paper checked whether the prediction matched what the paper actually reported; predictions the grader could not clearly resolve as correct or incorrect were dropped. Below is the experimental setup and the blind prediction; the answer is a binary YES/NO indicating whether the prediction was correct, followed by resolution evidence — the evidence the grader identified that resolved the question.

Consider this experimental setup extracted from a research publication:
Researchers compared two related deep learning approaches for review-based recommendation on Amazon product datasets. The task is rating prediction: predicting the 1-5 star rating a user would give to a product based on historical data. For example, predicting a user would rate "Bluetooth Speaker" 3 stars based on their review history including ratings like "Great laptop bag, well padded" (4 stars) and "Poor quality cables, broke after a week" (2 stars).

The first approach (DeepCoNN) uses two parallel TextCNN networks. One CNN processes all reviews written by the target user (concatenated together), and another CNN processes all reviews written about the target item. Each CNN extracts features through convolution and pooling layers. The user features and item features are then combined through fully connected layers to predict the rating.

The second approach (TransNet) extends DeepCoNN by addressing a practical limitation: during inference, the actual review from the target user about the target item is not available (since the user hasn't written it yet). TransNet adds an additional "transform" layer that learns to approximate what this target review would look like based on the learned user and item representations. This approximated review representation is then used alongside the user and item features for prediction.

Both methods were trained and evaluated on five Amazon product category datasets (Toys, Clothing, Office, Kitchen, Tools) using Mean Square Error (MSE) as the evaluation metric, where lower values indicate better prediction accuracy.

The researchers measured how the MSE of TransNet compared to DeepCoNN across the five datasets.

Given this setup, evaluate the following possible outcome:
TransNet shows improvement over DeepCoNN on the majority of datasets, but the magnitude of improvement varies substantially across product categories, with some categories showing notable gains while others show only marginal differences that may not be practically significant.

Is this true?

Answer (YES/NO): NO